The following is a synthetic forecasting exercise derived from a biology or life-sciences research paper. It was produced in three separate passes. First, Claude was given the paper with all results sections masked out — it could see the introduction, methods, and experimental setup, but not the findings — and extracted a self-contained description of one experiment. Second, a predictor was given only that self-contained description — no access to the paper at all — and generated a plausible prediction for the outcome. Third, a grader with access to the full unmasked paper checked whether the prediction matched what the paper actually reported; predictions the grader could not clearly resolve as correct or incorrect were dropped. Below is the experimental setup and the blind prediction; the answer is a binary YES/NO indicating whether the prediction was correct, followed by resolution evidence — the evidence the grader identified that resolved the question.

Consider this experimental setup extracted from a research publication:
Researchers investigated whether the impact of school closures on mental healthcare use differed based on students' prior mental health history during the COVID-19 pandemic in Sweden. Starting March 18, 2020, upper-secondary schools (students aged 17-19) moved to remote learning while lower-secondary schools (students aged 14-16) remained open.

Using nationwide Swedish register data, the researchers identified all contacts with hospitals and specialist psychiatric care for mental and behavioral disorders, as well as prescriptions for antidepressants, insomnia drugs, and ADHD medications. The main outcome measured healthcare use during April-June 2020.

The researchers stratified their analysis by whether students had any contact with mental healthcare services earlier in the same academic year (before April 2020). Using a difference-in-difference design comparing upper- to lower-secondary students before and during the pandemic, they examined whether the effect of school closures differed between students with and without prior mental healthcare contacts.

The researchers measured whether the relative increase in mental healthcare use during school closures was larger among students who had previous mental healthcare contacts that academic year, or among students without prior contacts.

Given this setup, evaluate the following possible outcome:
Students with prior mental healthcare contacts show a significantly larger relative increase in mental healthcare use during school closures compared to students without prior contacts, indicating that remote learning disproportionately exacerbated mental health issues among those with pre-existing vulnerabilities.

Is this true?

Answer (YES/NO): NO